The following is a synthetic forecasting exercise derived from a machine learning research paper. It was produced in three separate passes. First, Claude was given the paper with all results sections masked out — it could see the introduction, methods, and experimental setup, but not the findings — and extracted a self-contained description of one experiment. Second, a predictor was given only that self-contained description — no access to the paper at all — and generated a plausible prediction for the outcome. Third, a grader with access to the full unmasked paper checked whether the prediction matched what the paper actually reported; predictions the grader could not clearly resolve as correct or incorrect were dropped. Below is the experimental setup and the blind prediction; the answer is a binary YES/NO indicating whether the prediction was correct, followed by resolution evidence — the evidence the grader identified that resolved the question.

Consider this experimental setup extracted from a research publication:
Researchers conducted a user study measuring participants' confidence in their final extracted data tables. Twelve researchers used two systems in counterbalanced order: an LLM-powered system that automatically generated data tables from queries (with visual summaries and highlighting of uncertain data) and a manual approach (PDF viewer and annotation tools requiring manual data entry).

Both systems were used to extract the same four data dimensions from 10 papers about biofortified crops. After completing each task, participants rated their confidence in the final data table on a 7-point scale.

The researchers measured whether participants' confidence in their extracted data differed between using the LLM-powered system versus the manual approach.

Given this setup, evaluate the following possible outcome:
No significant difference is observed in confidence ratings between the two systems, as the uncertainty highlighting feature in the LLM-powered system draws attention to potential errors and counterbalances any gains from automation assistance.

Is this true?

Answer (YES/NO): YES